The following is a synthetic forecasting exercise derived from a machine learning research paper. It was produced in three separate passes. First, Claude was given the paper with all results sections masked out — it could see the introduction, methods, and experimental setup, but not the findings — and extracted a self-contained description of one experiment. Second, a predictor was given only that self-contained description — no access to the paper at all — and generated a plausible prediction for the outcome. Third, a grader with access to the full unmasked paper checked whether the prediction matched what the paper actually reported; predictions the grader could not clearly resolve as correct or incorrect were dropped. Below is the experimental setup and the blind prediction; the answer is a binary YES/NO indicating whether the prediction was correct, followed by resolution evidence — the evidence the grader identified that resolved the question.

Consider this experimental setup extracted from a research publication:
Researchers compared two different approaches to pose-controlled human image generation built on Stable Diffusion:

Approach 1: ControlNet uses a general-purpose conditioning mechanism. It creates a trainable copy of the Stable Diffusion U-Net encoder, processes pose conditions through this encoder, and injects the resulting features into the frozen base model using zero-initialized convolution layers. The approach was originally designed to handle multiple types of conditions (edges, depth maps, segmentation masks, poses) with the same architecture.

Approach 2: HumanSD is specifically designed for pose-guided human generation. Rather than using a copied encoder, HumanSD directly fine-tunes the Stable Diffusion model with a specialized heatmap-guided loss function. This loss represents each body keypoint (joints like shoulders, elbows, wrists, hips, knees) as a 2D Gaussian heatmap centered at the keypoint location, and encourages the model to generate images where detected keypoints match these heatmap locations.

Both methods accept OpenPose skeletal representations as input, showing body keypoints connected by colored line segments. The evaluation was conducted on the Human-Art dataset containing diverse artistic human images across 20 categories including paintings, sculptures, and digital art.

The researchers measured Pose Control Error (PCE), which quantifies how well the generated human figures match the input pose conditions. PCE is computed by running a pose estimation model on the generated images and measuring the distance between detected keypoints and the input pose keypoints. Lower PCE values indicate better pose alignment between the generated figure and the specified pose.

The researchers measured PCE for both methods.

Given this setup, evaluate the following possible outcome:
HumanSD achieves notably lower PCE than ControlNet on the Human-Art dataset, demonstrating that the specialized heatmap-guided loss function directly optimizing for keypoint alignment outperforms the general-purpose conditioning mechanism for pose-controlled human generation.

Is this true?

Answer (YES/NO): YES